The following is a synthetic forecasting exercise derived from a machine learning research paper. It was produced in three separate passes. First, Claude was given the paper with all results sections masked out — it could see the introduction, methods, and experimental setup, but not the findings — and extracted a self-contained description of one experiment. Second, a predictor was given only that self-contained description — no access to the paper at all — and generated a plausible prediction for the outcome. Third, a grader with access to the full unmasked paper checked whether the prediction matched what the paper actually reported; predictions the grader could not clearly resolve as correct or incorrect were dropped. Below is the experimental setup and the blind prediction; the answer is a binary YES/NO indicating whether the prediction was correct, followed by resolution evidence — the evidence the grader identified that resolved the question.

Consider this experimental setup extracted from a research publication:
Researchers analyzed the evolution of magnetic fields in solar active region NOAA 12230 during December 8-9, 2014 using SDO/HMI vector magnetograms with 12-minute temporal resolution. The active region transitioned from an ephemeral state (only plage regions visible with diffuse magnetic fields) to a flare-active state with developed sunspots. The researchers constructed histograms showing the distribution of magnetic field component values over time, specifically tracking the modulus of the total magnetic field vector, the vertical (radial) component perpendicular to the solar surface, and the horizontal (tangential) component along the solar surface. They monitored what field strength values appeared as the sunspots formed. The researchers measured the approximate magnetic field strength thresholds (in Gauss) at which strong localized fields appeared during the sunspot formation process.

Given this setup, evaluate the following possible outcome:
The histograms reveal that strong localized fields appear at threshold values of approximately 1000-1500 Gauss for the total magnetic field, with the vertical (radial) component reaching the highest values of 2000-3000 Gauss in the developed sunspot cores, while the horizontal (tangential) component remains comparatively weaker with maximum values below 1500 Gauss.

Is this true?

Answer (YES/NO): NO